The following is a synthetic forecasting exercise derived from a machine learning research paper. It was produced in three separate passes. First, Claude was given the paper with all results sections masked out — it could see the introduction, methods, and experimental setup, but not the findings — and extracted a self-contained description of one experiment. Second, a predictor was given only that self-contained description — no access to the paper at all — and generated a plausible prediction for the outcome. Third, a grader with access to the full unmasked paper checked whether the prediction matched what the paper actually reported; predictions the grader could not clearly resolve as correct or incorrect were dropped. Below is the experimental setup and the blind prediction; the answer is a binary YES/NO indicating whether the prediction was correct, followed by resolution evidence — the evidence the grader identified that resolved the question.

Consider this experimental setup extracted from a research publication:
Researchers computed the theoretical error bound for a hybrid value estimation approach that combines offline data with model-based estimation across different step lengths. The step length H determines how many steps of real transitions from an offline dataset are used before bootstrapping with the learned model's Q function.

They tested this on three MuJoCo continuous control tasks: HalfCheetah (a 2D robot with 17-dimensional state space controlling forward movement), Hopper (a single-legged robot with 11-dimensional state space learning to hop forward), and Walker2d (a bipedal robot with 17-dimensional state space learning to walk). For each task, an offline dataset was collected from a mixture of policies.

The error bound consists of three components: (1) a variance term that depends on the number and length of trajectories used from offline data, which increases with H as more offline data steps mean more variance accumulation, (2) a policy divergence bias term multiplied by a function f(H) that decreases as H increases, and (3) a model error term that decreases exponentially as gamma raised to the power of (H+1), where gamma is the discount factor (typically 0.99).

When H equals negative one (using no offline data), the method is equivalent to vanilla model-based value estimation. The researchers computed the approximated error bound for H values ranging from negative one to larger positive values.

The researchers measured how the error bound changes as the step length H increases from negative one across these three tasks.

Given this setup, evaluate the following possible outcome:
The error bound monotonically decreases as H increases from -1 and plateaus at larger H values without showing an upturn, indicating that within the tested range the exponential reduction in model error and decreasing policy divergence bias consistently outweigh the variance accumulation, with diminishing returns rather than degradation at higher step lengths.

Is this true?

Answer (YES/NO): NO